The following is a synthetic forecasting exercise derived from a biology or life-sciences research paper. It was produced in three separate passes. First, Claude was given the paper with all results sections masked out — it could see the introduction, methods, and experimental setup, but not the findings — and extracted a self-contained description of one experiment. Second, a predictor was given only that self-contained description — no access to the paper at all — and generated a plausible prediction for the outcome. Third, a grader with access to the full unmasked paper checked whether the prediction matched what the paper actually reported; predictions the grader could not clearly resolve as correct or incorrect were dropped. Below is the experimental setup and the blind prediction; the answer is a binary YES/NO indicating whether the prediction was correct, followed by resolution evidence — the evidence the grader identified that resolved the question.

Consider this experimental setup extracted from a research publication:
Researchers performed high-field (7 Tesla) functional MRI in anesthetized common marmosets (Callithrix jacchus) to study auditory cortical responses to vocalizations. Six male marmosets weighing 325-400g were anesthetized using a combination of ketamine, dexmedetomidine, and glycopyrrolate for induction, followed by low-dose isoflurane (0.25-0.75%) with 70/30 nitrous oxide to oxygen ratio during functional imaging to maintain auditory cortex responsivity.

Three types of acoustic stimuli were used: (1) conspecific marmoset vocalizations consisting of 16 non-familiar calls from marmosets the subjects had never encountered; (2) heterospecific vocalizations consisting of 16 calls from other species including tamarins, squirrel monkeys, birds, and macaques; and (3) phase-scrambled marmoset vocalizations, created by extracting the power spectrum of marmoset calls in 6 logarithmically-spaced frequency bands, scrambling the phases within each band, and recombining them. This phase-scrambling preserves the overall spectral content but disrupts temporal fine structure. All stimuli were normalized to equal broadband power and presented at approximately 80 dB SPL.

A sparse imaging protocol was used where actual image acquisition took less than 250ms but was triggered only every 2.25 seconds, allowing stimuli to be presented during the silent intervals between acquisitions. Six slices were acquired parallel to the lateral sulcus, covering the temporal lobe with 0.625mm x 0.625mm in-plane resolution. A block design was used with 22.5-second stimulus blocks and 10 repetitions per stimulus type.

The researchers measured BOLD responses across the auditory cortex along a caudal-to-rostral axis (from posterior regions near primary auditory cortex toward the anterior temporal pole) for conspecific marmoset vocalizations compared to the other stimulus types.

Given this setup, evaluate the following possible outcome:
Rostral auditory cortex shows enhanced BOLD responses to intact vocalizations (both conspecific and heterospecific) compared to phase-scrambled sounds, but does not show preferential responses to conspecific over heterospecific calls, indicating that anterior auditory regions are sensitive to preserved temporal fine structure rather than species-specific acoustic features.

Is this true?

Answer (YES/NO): NO